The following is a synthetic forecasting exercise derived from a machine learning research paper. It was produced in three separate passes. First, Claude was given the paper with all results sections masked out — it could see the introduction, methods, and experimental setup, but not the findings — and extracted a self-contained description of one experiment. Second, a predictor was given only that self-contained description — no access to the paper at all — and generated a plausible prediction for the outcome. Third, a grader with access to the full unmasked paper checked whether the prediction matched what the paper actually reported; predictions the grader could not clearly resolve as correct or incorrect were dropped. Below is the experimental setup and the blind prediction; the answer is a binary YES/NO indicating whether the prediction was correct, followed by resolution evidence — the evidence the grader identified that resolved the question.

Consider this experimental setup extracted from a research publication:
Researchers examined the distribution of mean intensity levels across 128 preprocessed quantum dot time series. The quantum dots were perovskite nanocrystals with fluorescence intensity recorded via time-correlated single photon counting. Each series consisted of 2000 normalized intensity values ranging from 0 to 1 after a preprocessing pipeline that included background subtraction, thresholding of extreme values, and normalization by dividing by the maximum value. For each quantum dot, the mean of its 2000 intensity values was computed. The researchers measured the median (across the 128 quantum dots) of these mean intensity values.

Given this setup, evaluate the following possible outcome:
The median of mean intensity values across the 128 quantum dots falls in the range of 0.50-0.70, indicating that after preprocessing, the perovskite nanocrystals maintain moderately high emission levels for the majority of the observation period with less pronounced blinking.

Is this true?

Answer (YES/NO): YES